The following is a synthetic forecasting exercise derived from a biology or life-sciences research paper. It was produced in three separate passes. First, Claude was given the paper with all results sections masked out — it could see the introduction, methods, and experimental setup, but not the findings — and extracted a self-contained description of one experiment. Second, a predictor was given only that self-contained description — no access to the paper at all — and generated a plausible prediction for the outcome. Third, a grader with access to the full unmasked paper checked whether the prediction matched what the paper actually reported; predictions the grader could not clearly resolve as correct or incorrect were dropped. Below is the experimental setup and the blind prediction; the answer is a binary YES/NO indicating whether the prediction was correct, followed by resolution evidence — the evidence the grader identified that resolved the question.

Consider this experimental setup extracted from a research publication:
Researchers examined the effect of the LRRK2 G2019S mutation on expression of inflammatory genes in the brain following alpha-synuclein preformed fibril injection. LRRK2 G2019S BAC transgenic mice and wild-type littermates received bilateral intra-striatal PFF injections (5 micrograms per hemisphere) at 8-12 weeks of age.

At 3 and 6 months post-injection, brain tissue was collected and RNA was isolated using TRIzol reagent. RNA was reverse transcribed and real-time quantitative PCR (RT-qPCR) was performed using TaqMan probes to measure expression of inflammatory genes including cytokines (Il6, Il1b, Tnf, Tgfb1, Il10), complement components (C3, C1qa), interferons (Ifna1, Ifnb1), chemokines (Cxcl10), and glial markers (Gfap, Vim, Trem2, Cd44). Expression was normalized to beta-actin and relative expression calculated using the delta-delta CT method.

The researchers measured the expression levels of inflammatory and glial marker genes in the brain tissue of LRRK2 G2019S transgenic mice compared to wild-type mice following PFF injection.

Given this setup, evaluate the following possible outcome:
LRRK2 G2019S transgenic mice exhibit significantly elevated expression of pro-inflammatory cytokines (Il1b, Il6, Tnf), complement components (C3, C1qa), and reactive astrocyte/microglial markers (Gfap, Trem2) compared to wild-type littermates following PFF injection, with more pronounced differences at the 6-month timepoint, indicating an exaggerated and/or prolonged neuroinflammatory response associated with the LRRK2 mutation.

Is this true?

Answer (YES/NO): NO